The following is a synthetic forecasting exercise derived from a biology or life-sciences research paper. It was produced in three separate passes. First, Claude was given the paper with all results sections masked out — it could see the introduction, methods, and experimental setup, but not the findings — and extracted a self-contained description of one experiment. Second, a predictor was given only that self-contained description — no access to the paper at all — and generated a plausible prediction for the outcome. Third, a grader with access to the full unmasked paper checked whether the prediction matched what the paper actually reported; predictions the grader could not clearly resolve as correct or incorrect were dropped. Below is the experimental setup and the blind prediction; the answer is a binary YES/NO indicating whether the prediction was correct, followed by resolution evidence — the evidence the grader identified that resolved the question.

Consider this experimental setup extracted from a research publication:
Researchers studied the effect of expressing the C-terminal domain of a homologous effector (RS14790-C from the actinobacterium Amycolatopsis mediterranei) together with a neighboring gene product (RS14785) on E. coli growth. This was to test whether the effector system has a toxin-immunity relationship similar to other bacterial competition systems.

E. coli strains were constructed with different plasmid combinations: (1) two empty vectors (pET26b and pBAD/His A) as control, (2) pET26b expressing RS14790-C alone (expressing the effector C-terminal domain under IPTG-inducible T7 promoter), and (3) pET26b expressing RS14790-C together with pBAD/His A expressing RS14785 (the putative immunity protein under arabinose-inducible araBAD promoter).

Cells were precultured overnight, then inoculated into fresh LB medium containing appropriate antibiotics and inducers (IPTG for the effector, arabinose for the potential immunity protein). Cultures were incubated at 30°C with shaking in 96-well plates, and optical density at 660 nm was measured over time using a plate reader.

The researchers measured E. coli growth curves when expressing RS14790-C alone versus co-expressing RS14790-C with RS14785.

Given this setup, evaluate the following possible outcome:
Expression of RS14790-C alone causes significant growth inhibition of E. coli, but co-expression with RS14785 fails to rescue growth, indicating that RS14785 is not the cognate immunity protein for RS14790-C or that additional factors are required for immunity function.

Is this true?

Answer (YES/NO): NO